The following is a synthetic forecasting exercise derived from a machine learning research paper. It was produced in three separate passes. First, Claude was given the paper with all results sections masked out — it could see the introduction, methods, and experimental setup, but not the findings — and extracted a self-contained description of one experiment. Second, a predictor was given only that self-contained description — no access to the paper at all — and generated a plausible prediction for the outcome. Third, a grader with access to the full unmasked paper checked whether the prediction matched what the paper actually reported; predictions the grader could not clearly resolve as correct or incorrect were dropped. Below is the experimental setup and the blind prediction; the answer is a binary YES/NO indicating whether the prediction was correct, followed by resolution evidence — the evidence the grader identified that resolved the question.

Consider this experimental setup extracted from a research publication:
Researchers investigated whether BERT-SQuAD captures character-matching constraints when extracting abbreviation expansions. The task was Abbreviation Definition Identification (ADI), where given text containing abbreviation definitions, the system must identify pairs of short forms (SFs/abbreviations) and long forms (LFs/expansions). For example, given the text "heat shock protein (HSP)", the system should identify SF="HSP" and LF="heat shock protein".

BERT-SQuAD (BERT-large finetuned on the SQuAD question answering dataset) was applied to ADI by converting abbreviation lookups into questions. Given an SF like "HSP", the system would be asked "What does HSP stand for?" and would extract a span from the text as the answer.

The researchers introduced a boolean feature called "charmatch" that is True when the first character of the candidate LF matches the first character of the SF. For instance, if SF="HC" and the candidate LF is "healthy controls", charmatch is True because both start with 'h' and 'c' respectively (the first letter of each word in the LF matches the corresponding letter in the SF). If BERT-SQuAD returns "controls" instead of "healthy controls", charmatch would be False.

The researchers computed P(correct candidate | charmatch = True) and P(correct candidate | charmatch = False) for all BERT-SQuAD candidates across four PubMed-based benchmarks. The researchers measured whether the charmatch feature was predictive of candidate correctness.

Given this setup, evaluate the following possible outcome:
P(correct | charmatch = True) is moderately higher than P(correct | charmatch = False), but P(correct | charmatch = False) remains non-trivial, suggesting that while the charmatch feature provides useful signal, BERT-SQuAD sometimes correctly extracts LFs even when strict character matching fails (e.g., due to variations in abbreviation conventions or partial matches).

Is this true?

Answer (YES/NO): NO